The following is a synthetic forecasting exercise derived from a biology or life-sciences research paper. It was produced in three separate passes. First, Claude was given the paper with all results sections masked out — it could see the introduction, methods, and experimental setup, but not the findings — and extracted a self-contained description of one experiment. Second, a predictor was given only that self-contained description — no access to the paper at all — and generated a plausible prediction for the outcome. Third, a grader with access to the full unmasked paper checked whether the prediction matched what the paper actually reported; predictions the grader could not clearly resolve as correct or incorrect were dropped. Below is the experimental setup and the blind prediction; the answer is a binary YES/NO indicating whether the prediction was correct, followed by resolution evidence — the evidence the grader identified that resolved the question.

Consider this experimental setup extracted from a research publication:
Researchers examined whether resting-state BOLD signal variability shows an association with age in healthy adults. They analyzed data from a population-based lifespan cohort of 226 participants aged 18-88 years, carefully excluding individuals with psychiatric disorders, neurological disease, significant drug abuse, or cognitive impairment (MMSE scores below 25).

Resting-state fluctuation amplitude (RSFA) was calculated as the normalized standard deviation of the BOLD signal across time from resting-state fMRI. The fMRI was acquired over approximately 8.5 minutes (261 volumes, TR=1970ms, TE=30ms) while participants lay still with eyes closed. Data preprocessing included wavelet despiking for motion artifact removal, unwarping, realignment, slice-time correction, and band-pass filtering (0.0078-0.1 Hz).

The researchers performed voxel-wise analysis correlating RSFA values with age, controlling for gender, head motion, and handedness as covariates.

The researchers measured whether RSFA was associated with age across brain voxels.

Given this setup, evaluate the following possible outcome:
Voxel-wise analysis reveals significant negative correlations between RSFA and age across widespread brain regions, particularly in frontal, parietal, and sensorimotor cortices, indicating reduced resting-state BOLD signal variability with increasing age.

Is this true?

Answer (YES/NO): NO